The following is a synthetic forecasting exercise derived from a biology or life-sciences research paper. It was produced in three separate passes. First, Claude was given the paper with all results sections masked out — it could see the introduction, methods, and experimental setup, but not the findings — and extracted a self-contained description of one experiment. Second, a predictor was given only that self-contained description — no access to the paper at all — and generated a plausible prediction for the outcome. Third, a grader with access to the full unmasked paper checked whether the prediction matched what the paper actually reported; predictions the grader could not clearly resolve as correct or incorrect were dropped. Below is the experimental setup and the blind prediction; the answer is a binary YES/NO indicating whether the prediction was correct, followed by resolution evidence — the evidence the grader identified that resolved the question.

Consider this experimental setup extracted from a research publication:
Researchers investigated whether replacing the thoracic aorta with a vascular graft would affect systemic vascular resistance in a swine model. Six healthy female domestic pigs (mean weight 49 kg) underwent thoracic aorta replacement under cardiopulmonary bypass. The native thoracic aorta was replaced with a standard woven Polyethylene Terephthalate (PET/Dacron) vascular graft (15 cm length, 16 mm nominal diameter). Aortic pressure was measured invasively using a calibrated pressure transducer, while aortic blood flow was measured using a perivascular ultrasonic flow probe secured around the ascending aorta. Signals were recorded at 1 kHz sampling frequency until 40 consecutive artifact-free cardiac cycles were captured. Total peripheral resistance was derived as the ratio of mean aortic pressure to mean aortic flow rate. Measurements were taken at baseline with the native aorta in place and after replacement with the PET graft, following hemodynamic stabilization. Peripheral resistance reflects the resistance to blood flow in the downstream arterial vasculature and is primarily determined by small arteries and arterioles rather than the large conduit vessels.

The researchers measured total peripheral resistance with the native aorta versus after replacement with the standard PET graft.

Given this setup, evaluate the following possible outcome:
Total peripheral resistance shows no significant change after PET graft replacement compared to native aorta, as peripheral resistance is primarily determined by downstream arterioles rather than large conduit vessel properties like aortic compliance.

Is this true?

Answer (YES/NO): YES